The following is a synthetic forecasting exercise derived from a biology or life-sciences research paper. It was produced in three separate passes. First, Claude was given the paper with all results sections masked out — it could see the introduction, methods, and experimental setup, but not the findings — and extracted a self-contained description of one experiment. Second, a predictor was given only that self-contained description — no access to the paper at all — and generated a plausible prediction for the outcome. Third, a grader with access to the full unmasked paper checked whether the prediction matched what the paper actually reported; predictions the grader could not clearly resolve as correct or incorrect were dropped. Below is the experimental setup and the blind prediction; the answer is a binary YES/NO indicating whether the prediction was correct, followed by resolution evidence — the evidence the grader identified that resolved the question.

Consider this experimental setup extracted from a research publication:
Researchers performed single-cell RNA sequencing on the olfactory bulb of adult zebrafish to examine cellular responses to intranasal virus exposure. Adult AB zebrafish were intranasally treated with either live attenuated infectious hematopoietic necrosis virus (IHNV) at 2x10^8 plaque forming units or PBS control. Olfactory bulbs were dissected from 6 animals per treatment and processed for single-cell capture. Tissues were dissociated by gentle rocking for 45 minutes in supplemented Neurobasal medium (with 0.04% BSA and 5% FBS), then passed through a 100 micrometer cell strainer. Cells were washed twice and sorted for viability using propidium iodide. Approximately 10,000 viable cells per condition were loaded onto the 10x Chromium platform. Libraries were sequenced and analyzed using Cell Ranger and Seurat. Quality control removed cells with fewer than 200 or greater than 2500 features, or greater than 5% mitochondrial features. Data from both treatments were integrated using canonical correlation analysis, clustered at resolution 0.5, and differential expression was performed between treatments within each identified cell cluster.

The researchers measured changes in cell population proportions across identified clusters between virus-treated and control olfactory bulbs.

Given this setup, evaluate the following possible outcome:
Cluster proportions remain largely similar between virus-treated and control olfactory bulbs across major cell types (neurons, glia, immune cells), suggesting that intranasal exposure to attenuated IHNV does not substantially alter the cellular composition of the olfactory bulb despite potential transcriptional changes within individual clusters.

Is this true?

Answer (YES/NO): NO